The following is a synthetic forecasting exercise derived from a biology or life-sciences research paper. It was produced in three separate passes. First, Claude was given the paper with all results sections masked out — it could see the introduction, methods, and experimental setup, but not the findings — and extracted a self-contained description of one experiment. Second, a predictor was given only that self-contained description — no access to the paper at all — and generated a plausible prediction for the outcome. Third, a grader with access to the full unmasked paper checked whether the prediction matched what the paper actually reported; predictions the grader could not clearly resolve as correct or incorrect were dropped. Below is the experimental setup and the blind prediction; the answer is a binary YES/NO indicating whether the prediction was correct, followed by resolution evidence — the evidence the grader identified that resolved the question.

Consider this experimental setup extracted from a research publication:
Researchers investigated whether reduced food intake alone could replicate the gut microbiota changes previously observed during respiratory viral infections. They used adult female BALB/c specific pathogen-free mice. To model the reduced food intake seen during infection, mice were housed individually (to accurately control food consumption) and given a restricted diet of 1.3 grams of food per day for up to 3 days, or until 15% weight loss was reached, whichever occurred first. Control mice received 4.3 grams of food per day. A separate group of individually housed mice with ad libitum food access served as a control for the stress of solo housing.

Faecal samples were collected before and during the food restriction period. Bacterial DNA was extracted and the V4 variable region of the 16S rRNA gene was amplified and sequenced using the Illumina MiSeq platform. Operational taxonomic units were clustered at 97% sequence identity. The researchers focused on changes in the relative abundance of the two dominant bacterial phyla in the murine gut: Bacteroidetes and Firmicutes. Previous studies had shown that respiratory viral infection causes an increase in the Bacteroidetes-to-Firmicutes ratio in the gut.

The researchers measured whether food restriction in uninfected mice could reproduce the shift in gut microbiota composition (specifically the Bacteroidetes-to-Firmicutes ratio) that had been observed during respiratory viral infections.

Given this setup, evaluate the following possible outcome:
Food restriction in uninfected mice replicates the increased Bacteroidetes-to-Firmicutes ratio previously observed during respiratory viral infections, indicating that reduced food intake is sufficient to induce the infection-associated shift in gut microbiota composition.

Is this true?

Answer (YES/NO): YES